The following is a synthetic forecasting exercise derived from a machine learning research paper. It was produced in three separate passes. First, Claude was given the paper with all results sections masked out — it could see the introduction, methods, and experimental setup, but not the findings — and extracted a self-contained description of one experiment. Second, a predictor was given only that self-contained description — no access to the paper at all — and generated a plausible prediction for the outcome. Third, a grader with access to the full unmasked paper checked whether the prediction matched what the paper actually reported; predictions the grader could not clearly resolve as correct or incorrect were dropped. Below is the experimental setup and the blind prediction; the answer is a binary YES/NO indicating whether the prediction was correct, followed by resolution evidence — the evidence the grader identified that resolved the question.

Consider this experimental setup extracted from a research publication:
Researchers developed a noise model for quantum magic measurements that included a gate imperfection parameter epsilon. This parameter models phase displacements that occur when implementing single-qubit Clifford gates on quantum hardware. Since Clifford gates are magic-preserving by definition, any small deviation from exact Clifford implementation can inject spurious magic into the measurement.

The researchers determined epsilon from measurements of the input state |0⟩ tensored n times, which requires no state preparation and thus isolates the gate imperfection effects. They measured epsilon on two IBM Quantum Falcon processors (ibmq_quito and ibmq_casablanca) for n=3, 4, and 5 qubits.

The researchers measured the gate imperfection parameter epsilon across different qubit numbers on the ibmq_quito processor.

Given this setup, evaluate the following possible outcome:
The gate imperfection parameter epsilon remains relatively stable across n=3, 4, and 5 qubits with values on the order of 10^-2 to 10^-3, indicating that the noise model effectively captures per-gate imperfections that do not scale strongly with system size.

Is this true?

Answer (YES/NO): NO